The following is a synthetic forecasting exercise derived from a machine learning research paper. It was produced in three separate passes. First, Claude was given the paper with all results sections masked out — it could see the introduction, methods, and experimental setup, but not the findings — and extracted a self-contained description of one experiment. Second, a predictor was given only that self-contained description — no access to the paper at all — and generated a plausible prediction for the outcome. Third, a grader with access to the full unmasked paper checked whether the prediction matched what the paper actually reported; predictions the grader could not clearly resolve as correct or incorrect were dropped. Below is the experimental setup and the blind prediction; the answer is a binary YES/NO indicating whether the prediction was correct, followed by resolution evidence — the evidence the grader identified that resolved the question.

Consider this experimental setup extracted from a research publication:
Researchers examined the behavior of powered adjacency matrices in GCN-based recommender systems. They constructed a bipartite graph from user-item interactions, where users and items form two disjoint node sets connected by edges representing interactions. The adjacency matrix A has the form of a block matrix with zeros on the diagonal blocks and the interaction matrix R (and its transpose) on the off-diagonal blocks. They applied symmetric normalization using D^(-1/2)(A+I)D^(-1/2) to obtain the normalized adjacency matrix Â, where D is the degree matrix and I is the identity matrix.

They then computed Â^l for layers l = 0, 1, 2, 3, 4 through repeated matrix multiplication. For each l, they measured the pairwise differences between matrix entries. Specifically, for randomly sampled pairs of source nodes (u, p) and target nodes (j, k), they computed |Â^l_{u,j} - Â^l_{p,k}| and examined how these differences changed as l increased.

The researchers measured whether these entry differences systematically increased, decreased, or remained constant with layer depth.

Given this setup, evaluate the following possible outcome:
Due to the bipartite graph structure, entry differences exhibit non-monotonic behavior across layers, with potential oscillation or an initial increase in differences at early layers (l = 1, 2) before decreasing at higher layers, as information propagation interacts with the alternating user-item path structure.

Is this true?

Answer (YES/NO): NO